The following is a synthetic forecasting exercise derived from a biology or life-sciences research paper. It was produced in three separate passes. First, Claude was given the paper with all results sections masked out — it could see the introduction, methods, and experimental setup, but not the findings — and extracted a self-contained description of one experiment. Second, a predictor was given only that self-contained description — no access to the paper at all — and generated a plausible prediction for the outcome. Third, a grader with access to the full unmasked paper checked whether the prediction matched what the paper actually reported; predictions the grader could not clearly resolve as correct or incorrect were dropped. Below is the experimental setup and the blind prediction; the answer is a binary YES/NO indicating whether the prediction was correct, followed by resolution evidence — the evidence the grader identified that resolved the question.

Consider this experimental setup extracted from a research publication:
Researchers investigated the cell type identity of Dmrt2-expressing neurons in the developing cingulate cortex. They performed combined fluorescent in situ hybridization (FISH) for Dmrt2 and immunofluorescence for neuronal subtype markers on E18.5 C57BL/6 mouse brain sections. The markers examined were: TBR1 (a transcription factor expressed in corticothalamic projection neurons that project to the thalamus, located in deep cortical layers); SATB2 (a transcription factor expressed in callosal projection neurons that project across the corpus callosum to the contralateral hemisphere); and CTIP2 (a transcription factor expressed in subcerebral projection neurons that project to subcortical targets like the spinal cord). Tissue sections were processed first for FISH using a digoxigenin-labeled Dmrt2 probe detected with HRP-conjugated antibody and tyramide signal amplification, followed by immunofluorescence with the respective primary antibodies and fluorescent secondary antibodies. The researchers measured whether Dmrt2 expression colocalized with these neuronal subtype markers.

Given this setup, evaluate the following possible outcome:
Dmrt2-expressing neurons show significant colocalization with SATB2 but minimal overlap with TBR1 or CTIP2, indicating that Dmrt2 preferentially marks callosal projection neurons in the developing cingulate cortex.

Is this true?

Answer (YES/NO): NO